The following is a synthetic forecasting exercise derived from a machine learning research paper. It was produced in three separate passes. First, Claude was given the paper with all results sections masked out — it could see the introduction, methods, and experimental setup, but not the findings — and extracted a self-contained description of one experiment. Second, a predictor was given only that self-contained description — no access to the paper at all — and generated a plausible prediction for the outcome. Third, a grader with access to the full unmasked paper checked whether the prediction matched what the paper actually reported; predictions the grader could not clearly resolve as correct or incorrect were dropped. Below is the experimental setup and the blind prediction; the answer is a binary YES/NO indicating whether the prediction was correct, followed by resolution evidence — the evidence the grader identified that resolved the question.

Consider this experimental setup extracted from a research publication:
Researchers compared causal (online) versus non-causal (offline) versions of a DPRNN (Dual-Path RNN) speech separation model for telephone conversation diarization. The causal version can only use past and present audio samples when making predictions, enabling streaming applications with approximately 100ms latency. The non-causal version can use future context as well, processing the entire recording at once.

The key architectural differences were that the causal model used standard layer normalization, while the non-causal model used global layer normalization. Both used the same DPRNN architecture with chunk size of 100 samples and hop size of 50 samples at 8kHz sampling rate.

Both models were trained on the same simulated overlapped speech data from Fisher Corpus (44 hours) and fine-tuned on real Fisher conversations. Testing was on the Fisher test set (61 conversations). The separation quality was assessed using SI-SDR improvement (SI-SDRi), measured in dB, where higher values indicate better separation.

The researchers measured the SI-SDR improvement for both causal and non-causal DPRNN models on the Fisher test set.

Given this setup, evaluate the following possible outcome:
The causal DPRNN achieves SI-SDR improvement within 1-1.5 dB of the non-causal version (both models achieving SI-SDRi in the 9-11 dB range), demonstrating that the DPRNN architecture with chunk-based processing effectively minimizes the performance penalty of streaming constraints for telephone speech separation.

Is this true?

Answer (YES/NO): NO